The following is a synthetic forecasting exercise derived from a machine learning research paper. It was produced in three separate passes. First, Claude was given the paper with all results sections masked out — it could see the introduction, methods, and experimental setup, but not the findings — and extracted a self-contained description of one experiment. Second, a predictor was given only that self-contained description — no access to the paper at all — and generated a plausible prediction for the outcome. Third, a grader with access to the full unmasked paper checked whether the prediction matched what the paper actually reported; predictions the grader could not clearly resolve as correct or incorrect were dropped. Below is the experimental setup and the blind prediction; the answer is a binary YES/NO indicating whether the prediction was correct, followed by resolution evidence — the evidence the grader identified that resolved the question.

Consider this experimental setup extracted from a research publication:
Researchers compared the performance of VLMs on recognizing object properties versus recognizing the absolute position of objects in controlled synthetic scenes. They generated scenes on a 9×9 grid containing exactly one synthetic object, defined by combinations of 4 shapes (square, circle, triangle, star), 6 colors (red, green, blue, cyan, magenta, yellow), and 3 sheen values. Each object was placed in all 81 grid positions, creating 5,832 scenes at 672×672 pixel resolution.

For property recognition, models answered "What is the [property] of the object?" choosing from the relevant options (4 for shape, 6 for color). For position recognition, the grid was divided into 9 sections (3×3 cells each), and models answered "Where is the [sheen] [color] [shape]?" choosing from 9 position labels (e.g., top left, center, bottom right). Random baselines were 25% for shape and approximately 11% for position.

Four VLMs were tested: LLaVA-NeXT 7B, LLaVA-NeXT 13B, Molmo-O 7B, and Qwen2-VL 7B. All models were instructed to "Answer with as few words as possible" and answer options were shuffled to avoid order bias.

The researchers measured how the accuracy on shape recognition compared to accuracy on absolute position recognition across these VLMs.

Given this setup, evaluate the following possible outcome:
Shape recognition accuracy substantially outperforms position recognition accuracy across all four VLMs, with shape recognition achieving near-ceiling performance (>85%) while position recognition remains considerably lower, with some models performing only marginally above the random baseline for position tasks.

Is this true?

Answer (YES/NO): NO